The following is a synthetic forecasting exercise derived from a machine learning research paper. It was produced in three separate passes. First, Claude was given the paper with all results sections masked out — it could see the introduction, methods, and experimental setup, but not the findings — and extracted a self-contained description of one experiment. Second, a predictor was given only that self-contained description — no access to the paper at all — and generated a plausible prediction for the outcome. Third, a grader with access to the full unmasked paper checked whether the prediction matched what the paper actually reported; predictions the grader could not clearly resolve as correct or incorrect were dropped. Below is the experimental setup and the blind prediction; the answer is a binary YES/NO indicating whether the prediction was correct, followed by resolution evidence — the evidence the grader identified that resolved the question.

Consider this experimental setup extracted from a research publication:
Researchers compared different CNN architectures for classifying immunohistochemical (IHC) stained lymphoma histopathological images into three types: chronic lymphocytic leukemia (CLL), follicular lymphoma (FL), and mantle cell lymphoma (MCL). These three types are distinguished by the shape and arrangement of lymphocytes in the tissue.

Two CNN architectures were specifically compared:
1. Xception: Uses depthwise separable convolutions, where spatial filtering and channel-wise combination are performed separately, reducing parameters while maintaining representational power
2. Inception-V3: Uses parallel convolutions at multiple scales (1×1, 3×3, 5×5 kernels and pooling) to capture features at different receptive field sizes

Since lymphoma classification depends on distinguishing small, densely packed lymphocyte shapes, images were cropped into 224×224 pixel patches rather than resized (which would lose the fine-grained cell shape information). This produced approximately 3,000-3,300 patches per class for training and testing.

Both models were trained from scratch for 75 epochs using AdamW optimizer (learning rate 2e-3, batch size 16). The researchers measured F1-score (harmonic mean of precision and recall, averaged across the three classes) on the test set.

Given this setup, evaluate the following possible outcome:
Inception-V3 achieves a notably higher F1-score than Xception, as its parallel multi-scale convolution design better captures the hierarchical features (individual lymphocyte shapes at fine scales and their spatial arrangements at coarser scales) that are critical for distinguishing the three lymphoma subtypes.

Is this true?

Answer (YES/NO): NO